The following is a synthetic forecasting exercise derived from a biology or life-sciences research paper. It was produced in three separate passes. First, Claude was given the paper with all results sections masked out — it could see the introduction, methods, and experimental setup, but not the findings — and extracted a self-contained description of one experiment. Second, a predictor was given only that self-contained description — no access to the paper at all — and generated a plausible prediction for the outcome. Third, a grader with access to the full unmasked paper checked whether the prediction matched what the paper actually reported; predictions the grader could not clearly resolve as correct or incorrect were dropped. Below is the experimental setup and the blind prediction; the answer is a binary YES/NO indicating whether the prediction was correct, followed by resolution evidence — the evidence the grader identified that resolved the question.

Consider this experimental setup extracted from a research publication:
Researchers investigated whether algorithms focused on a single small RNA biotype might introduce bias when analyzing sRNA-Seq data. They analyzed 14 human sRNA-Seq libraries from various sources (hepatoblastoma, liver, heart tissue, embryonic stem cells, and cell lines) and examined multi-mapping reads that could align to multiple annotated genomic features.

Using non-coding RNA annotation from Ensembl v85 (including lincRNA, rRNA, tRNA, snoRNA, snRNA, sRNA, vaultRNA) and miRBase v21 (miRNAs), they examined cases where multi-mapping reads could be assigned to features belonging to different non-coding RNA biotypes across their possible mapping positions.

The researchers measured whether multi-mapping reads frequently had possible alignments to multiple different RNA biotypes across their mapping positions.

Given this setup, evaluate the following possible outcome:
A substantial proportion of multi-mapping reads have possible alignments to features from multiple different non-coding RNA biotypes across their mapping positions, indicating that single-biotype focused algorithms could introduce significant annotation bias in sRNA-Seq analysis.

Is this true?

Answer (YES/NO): YES